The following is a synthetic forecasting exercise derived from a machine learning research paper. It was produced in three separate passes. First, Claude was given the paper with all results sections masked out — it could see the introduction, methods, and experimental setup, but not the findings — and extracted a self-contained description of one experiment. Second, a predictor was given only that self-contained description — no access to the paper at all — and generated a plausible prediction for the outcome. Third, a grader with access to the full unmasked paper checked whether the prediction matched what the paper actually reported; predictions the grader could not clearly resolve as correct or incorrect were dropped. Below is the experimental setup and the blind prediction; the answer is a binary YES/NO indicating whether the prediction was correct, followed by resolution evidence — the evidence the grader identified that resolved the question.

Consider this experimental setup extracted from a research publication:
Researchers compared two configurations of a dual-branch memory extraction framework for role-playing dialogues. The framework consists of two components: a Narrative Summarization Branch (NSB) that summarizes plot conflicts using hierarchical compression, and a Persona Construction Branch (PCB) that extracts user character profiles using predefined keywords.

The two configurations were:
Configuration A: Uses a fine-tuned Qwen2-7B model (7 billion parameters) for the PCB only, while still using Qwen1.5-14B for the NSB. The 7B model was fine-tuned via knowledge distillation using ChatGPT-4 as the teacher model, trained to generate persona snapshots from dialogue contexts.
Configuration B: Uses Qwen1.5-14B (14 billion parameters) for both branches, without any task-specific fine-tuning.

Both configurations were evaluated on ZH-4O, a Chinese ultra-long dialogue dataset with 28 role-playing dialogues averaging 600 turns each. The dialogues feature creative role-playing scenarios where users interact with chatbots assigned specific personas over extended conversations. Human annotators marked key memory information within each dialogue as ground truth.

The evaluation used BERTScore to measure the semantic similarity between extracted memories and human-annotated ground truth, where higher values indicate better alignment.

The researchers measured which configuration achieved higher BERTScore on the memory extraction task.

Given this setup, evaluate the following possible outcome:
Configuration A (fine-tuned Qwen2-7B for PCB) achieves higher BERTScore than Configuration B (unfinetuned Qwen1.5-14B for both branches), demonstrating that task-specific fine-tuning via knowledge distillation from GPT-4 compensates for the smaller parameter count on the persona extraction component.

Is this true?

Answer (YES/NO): YES